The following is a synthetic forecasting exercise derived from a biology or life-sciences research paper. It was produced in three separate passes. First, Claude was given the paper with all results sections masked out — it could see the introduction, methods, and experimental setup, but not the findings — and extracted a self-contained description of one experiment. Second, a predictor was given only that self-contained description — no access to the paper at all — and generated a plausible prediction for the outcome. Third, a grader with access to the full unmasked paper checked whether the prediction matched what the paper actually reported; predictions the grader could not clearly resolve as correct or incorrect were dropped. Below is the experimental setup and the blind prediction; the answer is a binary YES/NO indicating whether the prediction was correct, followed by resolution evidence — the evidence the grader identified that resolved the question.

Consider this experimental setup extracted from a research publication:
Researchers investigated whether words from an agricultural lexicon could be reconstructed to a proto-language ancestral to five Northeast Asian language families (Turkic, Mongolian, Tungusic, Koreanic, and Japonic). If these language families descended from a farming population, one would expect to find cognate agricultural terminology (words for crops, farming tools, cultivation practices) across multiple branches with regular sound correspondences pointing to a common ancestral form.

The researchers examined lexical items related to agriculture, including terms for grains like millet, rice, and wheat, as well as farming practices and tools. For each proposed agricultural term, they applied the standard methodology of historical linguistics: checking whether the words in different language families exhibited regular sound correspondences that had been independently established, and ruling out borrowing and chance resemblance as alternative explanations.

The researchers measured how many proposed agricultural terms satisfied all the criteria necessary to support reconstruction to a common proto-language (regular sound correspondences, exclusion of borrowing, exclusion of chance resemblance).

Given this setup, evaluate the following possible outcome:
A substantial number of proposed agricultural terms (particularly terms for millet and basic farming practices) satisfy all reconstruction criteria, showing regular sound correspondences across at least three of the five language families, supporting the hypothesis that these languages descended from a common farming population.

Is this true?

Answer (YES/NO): NO